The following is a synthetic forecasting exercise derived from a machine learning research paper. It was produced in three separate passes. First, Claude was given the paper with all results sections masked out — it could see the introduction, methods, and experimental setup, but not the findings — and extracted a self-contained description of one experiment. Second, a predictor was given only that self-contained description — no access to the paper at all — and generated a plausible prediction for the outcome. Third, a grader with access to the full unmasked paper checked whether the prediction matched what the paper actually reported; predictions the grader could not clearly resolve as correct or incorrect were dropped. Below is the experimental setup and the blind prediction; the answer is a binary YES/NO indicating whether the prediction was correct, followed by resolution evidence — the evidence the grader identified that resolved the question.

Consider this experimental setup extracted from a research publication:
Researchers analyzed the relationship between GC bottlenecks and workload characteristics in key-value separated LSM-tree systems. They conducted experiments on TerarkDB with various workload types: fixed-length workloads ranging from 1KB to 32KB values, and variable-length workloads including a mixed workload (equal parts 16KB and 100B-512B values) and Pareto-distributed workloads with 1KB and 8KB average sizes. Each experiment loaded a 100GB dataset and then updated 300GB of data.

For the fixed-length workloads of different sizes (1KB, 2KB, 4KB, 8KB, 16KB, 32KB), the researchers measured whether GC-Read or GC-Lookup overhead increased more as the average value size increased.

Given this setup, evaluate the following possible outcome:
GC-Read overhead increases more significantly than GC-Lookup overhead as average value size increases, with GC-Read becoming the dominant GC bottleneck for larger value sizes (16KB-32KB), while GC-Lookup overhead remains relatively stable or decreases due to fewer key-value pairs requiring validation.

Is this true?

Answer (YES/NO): YES